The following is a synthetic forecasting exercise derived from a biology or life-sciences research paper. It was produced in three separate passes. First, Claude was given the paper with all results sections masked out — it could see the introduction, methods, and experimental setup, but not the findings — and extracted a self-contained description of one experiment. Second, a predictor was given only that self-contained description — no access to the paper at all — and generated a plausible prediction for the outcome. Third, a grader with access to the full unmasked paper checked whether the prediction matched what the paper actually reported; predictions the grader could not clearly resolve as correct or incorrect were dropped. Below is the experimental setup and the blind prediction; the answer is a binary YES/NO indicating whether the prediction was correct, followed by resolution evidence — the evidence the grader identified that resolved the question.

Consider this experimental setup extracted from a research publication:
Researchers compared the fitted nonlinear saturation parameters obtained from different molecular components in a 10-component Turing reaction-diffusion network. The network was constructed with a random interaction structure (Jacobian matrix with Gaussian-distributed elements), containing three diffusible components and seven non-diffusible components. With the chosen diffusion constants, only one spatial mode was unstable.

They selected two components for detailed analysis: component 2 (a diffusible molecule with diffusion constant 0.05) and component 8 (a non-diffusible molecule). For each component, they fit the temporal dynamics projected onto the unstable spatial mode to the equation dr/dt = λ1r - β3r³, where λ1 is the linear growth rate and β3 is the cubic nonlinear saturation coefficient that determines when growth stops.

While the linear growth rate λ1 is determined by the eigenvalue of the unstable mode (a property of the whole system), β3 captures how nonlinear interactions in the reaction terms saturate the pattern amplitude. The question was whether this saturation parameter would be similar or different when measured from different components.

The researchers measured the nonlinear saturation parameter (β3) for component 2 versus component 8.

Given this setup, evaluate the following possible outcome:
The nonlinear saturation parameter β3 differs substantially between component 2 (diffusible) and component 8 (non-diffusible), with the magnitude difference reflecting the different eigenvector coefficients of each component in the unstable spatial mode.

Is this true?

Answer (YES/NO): YES